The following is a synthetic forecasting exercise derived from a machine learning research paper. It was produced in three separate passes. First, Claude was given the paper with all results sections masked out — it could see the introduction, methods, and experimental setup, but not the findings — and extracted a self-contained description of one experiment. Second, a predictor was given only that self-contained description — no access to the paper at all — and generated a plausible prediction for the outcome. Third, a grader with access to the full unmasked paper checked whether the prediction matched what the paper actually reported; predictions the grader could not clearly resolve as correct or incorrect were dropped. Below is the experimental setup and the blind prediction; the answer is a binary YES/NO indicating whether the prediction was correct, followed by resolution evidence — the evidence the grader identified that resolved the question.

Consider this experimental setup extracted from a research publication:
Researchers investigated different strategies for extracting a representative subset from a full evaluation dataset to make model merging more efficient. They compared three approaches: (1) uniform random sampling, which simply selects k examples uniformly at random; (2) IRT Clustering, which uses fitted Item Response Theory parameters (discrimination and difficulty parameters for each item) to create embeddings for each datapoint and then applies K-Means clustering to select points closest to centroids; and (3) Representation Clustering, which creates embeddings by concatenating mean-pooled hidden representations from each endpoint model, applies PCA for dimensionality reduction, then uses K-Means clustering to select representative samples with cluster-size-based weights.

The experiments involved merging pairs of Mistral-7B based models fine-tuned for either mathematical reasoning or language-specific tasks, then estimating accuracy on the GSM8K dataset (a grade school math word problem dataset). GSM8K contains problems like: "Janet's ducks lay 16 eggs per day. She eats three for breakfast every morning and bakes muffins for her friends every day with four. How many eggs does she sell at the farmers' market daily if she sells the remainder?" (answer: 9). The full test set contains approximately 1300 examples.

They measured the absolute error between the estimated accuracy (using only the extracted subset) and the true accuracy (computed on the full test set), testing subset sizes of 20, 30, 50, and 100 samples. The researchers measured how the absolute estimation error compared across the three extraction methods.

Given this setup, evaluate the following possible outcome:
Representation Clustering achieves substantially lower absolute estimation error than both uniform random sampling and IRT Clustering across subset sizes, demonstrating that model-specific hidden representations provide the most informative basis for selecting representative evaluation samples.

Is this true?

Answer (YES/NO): NO